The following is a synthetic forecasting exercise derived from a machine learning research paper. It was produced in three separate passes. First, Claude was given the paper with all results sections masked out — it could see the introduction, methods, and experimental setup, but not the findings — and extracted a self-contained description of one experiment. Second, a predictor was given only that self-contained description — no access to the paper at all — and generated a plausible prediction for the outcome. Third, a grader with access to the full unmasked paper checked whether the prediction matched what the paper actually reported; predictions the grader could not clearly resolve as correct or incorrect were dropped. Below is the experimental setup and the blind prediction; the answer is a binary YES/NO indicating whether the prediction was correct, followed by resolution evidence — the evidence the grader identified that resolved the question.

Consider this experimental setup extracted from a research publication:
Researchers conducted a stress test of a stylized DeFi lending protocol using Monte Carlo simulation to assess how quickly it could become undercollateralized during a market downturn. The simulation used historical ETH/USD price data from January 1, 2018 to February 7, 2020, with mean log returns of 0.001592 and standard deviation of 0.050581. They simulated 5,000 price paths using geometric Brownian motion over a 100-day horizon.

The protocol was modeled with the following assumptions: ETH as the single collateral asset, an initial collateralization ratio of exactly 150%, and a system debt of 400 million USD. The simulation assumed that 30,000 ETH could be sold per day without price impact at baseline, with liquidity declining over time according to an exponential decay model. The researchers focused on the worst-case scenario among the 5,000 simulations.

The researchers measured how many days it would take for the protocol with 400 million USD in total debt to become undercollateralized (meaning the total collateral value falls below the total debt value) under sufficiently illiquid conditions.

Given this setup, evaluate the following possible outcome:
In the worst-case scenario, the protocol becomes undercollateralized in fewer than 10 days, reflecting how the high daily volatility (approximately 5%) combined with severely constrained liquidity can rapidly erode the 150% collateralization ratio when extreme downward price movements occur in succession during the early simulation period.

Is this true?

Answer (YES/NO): NO